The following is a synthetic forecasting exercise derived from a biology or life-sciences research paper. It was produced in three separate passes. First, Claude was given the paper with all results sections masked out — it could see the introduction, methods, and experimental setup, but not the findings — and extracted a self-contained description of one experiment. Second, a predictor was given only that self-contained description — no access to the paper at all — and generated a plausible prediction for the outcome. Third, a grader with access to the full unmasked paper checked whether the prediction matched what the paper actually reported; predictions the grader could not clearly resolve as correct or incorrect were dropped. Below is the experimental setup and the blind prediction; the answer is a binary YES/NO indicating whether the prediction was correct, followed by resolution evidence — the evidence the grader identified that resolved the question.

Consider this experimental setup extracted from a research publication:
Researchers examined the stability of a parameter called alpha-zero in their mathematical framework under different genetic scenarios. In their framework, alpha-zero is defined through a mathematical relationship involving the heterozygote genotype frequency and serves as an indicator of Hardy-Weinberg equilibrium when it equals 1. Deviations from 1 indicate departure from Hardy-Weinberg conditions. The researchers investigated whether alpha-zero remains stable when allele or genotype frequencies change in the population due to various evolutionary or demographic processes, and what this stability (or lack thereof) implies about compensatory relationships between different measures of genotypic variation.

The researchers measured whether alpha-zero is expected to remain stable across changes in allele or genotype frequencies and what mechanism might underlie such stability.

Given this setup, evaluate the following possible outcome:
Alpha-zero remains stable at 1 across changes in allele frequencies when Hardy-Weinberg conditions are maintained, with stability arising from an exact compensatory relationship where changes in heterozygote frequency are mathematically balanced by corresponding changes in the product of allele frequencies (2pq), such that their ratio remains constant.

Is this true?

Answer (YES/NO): NO